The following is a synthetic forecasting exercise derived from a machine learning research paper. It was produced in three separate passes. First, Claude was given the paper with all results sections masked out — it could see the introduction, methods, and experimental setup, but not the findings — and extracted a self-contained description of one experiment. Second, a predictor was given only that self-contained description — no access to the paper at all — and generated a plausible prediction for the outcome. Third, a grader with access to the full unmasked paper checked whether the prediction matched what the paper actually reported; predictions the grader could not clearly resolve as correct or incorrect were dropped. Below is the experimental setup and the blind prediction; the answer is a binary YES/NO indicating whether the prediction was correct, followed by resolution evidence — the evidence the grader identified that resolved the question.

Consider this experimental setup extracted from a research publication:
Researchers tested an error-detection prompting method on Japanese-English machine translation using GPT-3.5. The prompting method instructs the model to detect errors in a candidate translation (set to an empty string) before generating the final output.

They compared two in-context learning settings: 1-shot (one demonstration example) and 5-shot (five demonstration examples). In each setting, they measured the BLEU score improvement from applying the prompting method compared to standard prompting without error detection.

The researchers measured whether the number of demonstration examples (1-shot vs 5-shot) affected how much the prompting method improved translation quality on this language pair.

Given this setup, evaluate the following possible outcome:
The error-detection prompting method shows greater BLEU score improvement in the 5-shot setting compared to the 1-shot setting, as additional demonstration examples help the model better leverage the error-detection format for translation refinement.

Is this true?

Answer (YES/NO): YES